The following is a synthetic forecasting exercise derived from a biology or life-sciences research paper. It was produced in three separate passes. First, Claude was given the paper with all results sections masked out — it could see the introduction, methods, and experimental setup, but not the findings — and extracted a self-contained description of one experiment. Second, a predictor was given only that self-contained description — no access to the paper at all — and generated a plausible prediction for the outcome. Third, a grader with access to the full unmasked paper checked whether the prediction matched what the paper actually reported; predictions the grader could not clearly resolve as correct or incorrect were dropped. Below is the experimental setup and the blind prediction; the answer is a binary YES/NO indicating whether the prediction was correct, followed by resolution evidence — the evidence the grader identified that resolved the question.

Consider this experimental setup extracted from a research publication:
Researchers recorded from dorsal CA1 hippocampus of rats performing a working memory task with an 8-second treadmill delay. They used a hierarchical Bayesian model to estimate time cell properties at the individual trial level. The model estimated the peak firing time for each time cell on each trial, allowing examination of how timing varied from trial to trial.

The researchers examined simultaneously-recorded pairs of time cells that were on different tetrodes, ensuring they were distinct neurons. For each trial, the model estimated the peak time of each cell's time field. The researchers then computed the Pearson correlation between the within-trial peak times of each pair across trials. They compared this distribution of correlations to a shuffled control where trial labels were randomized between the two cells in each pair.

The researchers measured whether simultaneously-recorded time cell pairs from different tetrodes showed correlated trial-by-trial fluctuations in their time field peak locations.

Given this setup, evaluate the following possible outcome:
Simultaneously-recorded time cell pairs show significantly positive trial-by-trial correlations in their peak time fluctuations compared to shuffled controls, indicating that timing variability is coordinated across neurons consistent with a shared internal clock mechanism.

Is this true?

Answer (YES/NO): YES